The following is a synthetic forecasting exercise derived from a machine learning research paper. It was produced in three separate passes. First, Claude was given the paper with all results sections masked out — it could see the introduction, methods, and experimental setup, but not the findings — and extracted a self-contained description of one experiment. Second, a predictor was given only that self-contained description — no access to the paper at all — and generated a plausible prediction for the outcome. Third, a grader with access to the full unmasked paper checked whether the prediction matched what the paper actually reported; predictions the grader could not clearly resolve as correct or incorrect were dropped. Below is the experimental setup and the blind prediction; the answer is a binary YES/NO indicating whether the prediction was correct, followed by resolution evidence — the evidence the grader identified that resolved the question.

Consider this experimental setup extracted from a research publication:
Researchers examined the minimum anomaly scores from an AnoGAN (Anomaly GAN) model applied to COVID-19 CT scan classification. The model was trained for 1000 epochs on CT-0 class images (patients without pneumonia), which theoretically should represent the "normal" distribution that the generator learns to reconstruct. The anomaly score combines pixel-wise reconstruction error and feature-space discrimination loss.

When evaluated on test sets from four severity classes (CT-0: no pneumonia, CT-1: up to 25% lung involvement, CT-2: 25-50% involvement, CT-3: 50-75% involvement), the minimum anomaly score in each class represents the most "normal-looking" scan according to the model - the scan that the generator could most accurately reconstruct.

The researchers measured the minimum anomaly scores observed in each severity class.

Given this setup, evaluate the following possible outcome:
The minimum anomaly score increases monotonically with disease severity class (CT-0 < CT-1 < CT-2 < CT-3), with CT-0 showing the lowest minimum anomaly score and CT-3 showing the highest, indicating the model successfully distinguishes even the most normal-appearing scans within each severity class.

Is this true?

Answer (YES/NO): NO